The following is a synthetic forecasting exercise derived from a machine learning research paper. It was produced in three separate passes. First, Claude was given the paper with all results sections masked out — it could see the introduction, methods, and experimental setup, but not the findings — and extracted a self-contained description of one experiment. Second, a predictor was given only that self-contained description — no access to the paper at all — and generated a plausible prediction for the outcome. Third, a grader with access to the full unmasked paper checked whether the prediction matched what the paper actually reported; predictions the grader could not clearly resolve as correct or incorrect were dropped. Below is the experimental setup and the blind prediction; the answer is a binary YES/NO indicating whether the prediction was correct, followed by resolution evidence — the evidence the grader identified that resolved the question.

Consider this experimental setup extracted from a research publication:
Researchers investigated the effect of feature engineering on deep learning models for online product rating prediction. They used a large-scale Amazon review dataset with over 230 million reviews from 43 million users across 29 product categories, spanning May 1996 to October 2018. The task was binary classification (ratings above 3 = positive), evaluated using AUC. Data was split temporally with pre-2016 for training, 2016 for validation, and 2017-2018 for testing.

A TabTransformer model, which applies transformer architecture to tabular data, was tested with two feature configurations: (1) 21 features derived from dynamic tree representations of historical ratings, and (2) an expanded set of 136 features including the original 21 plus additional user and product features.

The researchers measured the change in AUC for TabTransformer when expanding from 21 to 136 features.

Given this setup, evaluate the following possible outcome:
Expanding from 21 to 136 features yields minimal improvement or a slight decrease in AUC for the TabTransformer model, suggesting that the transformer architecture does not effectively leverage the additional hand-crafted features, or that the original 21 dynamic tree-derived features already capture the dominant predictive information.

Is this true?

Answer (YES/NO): NO